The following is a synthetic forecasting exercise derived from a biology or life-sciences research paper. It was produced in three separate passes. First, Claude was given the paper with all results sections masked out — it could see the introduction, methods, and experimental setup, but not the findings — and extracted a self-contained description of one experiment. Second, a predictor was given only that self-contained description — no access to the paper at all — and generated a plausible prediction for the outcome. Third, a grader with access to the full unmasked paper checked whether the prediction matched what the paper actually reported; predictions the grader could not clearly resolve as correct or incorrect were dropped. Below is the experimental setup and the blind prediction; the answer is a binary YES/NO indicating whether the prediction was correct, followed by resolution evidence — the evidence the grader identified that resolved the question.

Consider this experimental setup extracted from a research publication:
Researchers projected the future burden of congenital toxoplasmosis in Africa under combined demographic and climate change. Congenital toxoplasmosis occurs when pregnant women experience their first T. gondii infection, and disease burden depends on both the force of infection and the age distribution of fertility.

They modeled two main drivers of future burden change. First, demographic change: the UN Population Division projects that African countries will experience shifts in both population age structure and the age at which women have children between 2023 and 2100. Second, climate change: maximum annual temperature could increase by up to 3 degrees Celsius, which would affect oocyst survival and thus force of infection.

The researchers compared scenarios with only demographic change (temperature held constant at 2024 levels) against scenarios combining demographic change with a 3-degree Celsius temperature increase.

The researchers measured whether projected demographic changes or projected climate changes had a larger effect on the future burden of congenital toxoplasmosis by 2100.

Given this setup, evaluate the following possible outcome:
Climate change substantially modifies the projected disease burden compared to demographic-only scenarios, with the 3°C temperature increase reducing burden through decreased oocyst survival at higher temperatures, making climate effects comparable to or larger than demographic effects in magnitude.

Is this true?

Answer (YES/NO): NO